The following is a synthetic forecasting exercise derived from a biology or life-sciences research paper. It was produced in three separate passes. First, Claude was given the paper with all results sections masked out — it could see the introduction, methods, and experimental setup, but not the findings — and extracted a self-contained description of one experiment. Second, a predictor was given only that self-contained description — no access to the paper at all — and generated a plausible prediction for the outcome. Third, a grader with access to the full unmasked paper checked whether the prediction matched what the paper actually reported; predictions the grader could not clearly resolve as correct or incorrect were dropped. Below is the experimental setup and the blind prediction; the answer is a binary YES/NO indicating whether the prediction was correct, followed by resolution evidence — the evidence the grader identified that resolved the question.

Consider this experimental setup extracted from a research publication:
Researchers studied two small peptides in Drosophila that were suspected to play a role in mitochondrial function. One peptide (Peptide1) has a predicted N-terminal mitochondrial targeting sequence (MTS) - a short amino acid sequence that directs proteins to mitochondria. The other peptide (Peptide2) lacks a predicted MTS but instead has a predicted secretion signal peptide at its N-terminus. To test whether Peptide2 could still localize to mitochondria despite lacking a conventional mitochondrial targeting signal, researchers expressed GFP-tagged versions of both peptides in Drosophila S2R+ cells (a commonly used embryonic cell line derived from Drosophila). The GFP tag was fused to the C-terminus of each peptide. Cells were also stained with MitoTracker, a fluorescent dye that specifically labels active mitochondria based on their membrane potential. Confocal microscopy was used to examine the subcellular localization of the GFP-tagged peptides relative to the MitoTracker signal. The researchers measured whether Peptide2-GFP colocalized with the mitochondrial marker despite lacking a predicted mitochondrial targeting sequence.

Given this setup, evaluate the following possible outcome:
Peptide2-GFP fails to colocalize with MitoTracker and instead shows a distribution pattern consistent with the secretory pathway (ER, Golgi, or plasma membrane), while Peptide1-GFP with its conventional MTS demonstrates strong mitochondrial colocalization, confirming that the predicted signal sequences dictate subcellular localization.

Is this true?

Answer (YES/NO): NO